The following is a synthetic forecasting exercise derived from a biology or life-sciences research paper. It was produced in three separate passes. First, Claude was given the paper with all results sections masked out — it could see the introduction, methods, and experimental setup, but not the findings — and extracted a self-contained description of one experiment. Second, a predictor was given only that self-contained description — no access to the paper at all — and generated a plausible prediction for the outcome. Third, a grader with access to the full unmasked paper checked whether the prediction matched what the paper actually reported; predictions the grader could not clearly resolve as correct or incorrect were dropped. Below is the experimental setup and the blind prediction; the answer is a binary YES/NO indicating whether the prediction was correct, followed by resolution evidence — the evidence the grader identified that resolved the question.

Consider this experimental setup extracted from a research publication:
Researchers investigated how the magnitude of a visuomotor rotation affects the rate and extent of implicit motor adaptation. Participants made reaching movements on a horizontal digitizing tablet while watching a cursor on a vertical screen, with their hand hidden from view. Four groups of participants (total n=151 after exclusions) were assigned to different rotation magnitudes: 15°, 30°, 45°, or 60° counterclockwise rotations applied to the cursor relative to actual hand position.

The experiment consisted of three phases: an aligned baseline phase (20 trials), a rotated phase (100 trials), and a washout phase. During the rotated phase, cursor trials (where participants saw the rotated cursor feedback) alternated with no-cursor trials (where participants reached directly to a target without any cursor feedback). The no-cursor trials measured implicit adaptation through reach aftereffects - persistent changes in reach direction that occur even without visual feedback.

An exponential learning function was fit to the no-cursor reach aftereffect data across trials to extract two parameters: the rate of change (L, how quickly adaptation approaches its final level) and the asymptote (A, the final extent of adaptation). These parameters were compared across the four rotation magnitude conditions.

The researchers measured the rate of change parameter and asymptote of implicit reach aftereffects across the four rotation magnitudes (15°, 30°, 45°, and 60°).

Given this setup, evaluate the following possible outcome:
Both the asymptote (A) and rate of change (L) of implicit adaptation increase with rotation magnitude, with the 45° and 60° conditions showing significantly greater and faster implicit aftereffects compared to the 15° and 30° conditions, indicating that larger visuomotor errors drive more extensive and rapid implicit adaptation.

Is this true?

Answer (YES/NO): NO